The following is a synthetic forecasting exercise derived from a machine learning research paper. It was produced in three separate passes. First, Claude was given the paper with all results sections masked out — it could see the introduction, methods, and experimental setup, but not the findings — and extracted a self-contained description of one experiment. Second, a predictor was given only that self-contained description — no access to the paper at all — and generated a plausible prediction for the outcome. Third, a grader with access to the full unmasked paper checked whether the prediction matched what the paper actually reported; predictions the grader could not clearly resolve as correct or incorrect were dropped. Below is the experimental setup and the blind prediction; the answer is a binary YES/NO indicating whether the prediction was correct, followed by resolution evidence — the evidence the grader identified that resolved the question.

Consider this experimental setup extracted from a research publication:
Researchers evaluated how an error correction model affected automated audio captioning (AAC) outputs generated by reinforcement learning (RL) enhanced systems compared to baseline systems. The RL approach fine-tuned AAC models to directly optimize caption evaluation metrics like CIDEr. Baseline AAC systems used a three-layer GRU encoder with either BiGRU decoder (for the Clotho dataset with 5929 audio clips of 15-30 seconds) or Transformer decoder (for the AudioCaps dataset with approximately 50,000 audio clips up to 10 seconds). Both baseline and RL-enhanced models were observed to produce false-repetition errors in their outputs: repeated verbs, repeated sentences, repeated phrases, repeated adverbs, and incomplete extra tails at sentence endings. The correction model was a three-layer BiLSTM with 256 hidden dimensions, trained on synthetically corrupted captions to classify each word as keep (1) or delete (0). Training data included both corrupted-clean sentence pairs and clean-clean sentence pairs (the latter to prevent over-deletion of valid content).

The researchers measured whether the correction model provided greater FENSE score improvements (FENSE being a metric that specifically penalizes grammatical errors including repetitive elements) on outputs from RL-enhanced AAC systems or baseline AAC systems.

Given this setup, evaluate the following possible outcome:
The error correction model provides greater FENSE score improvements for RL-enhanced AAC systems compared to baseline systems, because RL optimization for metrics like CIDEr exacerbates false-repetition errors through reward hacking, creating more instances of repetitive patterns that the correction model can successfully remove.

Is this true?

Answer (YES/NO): YES